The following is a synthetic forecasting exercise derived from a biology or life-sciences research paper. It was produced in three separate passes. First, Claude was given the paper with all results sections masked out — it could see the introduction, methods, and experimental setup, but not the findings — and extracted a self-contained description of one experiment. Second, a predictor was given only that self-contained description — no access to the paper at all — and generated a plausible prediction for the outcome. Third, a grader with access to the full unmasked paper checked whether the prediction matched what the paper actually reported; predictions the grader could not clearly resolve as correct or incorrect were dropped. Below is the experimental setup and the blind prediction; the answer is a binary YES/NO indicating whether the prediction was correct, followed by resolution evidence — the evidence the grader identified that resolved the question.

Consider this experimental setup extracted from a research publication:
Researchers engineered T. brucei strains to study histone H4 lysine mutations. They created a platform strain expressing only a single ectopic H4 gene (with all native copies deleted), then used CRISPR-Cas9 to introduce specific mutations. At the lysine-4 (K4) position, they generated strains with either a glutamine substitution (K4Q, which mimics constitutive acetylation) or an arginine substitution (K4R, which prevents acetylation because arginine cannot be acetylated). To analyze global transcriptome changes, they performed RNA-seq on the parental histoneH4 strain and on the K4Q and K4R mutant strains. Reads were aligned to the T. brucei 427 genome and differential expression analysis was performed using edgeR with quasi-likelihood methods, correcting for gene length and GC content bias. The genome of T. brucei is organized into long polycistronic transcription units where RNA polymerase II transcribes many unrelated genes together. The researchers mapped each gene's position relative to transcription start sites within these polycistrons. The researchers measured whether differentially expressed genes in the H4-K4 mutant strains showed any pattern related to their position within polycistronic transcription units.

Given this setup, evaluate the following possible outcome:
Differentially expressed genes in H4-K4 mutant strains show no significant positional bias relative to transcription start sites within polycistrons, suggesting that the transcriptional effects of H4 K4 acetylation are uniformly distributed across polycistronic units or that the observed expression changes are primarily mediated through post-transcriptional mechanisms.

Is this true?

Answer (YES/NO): NO